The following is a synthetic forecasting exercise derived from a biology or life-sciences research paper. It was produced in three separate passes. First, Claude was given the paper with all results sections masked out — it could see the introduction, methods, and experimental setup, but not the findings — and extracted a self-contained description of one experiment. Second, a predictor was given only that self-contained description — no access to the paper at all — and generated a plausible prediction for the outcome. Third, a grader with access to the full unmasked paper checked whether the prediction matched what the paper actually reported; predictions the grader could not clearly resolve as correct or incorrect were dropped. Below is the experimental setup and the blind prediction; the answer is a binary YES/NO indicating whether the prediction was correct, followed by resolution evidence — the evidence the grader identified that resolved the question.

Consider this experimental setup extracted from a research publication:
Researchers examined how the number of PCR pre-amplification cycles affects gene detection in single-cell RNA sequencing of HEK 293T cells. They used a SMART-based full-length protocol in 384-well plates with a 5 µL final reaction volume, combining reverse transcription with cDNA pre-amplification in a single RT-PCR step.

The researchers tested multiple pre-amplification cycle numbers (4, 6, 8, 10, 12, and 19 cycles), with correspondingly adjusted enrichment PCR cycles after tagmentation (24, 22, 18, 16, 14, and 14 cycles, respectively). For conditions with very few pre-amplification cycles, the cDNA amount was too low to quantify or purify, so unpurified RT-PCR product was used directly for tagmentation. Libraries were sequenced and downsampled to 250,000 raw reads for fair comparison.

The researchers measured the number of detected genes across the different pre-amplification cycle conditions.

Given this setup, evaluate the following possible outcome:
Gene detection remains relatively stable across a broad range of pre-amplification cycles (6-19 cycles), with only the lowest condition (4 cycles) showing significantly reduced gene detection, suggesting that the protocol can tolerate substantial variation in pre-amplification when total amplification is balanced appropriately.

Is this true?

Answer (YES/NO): NO